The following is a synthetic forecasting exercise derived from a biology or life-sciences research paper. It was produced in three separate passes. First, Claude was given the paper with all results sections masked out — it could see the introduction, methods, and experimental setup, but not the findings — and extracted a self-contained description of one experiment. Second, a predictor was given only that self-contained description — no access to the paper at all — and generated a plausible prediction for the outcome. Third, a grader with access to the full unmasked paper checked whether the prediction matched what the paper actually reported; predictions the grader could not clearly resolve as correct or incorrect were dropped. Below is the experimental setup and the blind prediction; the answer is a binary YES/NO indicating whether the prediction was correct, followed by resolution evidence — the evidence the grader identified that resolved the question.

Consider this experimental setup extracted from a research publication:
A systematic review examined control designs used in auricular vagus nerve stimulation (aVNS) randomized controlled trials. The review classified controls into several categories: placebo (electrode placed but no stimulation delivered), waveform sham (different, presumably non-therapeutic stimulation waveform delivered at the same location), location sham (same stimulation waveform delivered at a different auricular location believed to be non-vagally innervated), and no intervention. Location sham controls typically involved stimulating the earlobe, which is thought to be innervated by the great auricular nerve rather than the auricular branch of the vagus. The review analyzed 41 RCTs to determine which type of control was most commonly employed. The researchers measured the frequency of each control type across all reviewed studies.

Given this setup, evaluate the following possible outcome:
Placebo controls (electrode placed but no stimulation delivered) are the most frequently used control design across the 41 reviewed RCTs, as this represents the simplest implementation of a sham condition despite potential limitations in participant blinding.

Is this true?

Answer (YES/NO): NO